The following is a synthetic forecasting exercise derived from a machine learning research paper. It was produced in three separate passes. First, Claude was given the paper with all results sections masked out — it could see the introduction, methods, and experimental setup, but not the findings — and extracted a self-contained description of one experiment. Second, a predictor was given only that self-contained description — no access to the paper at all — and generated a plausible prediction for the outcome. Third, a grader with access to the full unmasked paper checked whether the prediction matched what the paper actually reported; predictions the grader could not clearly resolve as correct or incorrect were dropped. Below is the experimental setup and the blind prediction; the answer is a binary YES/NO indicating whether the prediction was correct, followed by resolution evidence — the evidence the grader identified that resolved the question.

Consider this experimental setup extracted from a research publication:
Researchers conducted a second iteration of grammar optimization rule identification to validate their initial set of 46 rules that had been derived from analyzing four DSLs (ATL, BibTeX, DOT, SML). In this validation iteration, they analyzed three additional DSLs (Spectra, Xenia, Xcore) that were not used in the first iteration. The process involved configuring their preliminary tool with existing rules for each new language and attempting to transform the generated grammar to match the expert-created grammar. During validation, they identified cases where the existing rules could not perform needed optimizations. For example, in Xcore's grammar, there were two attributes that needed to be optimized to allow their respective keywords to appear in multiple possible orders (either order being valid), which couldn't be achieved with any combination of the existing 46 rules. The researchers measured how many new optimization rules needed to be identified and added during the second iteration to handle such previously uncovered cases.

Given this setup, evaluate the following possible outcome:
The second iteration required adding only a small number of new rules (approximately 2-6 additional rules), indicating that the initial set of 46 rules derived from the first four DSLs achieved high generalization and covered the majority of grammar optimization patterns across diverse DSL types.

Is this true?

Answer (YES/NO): NO